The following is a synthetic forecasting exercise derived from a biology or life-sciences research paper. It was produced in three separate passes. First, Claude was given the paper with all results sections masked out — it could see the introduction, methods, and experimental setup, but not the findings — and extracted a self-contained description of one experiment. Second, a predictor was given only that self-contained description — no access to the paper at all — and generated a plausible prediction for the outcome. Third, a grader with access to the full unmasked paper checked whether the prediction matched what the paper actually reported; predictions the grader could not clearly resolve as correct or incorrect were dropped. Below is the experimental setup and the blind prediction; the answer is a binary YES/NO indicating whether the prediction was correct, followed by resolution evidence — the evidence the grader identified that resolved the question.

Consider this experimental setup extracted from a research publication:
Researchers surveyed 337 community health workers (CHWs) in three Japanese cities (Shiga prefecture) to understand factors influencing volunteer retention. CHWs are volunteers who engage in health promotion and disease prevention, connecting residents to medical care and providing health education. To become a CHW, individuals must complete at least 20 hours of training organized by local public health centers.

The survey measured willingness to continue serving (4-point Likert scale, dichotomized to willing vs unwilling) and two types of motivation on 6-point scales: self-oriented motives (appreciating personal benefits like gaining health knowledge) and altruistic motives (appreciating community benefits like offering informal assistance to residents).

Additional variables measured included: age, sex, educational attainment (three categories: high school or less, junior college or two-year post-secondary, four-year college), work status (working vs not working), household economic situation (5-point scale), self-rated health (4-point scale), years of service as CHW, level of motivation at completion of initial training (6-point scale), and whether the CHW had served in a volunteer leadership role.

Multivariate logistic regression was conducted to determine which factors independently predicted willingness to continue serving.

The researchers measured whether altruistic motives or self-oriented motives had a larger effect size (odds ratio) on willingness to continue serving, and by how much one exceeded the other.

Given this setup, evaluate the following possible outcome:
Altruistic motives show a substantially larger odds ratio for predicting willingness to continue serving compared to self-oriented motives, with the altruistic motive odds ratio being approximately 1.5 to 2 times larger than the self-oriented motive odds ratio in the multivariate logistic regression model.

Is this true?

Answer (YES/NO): NO